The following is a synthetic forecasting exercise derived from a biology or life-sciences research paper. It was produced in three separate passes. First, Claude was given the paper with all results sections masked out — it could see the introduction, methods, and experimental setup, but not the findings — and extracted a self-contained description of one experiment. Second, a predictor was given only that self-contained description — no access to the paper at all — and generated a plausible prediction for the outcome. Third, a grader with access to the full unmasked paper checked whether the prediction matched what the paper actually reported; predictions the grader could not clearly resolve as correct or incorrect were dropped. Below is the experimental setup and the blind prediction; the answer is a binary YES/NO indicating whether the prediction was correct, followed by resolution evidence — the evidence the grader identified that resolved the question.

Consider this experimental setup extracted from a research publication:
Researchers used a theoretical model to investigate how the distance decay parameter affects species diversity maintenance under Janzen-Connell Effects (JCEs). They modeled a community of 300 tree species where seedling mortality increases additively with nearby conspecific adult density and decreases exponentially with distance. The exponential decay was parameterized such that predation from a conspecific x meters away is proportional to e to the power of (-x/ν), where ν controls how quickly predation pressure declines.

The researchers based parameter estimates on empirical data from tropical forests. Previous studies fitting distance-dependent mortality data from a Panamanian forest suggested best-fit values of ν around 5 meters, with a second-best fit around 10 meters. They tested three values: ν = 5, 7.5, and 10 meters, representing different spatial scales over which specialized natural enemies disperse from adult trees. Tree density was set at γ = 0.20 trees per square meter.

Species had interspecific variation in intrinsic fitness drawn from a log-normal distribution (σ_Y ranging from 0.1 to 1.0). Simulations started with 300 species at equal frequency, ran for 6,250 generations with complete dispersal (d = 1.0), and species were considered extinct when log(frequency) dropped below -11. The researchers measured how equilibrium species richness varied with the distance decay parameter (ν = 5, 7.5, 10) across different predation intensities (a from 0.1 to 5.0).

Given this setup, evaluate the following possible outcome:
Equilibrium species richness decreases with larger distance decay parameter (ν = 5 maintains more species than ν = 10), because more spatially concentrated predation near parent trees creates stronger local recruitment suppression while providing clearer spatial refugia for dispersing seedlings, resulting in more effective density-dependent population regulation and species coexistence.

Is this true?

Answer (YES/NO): NO